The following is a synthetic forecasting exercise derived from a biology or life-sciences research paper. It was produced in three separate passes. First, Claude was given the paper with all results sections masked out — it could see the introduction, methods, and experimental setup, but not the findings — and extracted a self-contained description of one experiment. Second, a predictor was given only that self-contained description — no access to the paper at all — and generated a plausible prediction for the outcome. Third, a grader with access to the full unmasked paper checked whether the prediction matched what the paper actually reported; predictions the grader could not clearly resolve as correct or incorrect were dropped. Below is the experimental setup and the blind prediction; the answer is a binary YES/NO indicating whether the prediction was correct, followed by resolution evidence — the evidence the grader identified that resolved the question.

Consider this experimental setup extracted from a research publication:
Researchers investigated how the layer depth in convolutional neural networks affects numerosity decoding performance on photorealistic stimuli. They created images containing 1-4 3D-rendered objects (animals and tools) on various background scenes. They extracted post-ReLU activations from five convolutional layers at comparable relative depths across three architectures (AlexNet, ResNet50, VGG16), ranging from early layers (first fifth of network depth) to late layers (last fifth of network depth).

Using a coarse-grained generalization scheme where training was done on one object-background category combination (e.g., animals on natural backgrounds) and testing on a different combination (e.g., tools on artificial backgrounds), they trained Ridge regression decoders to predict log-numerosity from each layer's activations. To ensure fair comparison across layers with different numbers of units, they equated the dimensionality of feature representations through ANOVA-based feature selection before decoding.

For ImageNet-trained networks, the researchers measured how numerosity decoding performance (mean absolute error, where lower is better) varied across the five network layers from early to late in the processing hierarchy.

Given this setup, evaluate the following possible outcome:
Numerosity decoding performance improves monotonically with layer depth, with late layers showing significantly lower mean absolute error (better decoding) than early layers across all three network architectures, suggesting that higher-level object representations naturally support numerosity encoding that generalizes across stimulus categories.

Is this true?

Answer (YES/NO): YES